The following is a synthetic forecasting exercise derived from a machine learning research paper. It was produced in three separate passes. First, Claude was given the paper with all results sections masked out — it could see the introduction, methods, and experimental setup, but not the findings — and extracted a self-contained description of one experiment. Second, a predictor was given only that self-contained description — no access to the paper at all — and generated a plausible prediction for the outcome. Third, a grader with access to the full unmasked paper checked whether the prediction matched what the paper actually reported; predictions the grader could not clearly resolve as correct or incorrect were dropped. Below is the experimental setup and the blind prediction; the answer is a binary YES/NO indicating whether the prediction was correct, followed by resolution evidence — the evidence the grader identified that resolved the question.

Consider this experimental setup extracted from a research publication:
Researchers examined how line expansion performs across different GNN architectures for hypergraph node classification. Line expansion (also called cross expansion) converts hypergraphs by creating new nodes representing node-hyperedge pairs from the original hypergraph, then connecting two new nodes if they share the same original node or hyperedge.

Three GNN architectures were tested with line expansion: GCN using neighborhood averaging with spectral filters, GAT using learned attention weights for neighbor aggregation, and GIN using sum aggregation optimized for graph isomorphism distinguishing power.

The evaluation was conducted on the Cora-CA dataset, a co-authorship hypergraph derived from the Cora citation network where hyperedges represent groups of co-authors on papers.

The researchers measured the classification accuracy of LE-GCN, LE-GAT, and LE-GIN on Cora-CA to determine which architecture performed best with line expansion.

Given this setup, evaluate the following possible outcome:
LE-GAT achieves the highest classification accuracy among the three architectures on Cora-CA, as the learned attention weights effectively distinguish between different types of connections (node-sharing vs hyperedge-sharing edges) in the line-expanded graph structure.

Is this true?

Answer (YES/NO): YES